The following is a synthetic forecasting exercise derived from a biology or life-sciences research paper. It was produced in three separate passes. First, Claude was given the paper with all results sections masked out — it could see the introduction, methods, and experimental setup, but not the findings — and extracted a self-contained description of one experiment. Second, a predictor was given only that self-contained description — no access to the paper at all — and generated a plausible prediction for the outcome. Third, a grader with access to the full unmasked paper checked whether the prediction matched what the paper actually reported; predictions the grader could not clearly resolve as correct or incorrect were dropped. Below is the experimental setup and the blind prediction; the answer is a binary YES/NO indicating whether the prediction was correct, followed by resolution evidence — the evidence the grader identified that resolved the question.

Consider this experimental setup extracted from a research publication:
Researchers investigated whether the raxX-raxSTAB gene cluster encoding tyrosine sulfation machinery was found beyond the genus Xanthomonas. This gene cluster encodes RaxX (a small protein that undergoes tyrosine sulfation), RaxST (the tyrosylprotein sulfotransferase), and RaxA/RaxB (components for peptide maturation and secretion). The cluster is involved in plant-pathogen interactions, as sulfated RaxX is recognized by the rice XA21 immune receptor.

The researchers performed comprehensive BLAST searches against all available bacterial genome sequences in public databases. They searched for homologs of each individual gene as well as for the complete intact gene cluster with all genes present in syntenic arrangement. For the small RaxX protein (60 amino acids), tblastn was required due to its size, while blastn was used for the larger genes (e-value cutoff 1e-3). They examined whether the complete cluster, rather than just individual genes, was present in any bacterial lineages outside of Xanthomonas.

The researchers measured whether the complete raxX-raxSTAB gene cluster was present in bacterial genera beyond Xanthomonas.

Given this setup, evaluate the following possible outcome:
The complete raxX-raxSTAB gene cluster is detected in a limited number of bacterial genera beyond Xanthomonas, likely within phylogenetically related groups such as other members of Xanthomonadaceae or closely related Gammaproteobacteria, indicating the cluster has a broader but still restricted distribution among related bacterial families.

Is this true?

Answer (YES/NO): NO